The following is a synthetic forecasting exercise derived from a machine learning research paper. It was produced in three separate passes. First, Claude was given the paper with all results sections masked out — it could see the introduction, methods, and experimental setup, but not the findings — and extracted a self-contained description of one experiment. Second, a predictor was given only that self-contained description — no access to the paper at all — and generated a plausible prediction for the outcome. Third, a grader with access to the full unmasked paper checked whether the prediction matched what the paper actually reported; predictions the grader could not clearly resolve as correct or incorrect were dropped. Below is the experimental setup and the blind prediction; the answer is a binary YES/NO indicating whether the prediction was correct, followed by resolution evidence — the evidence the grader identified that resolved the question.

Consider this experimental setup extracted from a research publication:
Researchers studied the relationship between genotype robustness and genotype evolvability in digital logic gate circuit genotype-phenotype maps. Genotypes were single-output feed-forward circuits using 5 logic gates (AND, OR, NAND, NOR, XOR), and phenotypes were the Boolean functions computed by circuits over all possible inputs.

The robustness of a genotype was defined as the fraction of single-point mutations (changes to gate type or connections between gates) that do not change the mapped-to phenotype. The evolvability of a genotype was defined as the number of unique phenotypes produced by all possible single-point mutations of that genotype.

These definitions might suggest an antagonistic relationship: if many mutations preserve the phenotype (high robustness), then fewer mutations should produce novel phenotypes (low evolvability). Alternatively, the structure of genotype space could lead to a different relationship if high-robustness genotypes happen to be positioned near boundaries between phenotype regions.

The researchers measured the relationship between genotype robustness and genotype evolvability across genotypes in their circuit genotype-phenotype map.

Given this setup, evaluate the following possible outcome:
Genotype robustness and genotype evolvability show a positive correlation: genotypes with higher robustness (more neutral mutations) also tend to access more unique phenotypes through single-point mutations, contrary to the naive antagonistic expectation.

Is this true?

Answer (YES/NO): NO